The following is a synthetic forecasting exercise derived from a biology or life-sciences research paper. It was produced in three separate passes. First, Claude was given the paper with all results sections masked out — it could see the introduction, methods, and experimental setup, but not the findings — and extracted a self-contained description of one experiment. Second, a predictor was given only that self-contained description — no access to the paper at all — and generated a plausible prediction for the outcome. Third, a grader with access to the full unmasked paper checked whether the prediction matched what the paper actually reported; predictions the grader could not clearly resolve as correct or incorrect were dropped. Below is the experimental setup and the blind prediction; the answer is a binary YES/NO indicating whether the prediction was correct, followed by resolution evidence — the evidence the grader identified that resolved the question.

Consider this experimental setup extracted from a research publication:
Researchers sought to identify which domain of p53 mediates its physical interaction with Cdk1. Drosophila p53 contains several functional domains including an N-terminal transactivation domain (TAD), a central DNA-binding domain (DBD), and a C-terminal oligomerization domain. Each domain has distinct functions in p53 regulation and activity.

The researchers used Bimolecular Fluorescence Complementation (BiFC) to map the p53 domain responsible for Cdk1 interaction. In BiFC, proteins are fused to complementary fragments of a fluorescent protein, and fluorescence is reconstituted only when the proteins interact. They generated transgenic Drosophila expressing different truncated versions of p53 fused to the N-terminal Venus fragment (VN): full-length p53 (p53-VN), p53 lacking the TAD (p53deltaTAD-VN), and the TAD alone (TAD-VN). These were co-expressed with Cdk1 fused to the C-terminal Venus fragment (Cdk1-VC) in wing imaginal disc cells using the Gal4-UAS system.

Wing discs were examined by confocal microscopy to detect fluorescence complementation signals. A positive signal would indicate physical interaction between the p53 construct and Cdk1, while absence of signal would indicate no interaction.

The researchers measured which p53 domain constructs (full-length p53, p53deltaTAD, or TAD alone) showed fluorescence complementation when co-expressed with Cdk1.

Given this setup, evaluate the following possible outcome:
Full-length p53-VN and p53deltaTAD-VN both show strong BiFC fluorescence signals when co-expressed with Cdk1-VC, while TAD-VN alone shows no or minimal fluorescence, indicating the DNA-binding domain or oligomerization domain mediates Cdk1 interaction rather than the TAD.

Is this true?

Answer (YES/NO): NO